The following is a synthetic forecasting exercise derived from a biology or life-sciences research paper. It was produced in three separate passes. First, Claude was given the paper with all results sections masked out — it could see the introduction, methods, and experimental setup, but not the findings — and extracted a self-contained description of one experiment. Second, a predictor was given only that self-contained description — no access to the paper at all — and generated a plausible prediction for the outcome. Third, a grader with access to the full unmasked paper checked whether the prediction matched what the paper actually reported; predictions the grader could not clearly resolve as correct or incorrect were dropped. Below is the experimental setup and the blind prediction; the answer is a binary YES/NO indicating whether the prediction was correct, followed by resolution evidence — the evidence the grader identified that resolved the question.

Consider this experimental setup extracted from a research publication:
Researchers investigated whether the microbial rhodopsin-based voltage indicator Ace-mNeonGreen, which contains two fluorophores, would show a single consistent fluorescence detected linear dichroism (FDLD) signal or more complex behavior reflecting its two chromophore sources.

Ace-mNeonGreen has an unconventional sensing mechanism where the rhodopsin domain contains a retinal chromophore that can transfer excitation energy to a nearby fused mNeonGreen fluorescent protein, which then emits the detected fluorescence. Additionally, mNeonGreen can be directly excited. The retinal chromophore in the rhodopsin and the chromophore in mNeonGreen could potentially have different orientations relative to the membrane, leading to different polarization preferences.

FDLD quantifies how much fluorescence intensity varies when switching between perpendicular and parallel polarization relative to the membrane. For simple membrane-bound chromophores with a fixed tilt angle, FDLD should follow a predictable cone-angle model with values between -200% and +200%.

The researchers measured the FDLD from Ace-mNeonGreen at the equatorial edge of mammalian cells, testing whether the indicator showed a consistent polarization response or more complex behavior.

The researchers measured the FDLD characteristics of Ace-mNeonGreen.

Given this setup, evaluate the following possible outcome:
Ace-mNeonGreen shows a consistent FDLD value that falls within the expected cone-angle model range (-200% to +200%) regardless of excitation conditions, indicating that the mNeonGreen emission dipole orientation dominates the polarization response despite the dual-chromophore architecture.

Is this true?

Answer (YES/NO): NO